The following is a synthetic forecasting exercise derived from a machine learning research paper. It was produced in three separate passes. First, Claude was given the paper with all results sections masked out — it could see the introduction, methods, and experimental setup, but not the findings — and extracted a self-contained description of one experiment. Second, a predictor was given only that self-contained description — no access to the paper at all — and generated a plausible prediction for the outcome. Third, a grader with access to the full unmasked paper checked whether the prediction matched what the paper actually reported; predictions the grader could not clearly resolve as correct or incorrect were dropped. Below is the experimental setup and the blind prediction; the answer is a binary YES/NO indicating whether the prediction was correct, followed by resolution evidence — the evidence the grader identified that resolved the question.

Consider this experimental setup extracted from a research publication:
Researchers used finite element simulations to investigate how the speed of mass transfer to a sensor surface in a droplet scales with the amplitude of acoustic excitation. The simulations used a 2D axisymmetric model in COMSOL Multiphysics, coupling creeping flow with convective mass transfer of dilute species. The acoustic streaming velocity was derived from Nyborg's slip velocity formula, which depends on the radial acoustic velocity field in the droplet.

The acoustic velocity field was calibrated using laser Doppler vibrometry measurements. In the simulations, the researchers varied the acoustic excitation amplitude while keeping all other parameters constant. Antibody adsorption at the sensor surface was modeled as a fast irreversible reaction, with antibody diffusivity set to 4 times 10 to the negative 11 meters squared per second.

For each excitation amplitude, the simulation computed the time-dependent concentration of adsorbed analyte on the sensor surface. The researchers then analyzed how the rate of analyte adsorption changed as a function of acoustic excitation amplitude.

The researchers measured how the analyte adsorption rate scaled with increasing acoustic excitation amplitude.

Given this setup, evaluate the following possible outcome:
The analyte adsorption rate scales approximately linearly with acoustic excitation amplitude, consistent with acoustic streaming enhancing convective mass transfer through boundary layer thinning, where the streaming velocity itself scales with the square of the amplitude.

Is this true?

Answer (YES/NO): YES